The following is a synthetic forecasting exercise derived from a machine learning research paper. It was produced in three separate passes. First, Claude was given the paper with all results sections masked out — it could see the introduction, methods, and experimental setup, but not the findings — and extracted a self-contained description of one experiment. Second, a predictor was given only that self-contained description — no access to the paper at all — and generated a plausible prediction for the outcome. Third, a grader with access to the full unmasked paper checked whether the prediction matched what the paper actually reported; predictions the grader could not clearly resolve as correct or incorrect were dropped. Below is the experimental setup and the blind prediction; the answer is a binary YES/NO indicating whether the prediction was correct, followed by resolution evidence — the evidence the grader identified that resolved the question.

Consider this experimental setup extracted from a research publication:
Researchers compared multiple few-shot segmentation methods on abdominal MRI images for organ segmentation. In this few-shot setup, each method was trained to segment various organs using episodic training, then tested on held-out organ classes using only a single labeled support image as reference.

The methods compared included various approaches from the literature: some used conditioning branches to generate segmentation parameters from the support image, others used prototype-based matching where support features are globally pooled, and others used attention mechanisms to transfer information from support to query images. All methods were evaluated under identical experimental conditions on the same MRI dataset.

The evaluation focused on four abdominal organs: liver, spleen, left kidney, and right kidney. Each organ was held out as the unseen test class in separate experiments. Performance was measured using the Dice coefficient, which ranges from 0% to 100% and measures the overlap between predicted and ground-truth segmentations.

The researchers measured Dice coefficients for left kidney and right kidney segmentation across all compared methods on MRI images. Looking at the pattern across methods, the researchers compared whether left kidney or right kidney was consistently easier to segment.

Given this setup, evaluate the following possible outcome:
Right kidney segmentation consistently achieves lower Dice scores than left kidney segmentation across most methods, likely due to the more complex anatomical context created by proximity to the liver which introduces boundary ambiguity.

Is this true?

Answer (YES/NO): NO